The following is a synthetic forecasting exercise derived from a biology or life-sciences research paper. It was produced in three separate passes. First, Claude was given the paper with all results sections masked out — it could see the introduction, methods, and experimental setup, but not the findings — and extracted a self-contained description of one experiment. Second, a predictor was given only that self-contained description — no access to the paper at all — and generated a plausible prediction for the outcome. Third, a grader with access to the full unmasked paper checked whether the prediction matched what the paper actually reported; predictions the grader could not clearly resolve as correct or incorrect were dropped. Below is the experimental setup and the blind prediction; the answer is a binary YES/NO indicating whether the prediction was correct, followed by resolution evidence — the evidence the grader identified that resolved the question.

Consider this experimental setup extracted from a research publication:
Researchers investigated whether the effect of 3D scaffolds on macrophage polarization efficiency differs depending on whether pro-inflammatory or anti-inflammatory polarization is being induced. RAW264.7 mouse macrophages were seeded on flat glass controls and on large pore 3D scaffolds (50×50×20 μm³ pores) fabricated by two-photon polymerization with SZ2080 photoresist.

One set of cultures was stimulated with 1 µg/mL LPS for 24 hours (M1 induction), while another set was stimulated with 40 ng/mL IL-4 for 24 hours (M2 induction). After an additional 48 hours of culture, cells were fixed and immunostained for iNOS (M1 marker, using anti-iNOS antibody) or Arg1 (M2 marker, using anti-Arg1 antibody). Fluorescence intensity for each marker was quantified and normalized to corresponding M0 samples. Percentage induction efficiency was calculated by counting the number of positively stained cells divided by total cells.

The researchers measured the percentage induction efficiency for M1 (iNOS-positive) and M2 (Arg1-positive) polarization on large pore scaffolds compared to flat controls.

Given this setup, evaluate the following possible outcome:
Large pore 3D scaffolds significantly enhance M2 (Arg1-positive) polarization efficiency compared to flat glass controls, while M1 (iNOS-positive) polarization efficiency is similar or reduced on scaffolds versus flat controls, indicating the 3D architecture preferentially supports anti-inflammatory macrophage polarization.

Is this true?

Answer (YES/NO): NO